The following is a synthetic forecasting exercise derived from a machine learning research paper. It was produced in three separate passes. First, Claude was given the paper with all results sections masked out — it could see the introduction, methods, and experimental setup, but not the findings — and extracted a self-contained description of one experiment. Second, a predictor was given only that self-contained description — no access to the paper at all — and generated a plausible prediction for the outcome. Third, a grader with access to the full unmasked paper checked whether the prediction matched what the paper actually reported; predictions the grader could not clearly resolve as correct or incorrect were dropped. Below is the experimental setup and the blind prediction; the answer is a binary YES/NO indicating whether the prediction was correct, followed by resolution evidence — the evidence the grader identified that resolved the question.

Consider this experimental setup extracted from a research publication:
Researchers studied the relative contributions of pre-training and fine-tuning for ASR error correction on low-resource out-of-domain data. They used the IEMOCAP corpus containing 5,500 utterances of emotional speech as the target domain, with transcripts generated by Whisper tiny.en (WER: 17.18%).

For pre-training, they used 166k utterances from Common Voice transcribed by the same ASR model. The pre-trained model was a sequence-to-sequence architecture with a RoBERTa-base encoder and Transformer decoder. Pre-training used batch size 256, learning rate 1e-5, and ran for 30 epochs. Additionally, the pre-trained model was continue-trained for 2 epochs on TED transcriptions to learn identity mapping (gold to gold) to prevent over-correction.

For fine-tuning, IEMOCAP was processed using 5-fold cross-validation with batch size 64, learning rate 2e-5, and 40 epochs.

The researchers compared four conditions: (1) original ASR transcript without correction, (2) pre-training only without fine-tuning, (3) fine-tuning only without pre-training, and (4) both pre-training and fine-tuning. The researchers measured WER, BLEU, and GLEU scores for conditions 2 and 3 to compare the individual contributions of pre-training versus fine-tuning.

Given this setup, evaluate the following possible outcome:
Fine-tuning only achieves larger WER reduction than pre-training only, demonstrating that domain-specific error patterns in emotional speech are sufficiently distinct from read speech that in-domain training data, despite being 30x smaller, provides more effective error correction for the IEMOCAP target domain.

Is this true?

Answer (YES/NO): YES